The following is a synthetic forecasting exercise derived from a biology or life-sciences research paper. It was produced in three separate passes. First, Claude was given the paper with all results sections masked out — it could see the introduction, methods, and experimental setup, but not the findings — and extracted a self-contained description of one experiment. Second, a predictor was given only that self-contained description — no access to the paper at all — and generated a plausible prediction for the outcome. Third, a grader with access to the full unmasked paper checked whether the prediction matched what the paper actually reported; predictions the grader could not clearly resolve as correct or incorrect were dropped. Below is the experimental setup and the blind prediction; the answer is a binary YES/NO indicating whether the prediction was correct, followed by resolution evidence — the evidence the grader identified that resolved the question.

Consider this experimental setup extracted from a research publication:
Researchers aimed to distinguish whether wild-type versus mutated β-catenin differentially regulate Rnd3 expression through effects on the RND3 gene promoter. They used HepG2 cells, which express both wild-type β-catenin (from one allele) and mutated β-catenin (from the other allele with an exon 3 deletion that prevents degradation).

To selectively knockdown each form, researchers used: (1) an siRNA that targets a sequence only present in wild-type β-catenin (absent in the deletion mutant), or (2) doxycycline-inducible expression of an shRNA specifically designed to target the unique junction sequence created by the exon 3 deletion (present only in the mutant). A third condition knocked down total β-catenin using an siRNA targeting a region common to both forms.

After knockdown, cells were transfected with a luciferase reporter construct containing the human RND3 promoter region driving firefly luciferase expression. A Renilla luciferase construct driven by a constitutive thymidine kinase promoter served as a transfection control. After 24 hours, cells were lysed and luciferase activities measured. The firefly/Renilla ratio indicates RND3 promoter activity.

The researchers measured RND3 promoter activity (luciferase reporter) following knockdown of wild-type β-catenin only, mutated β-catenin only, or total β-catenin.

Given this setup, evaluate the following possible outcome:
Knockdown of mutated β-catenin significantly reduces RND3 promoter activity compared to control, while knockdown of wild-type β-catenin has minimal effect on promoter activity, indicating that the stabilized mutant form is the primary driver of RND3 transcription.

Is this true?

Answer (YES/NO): NO